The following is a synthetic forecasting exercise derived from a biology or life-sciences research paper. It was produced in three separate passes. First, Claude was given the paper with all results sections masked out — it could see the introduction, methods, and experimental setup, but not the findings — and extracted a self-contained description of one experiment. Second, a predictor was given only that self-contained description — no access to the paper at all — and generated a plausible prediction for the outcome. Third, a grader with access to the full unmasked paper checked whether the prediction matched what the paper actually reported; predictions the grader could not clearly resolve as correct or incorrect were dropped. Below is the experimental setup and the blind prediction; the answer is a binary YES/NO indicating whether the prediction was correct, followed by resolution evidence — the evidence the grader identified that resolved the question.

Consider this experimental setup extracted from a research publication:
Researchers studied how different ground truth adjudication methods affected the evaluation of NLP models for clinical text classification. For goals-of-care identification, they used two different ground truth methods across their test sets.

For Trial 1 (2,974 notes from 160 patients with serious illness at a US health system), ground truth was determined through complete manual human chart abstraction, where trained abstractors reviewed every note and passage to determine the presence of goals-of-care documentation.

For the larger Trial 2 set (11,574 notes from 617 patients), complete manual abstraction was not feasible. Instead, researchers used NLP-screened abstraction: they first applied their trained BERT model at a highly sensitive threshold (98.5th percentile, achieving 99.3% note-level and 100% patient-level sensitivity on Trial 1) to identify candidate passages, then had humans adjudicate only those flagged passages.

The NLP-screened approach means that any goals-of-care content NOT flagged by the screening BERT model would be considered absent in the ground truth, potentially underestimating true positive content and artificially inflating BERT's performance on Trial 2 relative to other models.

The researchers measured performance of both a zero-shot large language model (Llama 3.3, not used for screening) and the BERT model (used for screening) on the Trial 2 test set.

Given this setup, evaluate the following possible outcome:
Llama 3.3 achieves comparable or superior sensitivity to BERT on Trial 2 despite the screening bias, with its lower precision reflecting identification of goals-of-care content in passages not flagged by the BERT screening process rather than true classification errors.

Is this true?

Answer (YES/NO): NO